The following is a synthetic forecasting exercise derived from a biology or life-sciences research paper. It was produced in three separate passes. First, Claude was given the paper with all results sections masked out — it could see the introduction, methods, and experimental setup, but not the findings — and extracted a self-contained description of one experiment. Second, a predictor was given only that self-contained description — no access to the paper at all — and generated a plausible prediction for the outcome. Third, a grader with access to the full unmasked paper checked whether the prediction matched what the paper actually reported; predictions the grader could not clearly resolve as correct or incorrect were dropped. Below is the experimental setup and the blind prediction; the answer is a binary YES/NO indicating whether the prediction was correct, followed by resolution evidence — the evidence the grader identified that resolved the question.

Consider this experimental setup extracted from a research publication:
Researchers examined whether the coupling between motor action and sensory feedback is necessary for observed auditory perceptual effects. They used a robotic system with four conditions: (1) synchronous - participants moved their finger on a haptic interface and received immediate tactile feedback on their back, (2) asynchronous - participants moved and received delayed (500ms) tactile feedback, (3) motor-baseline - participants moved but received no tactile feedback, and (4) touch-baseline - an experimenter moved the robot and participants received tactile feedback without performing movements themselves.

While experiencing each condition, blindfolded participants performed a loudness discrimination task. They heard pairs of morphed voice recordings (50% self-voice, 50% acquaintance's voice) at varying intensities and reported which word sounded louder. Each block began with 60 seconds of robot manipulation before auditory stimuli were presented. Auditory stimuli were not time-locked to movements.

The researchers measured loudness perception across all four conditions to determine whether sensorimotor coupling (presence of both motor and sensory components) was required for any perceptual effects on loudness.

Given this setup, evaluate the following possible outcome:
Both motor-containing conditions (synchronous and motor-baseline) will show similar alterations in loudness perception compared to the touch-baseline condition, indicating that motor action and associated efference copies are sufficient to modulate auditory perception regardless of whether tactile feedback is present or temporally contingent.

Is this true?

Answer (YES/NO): NO